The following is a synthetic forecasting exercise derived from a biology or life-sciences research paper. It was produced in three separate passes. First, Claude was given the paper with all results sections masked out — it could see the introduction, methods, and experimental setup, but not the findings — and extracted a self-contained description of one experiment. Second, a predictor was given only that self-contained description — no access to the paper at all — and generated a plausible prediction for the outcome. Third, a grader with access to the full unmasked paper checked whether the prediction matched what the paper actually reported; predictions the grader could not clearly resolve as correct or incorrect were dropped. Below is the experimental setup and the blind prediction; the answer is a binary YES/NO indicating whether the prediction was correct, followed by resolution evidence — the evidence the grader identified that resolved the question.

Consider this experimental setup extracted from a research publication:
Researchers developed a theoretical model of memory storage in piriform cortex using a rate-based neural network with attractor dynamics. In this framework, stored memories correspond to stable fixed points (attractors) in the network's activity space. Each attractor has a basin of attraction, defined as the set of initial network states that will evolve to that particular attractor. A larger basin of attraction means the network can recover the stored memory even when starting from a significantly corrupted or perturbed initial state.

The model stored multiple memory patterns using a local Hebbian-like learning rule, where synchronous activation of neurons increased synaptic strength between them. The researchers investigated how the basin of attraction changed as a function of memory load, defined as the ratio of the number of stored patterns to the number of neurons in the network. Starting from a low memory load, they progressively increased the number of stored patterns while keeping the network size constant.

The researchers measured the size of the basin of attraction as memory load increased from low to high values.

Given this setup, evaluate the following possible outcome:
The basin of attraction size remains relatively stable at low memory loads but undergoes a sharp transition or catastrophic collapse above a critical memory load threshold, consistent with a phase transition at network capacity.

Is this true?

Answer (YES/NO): YES